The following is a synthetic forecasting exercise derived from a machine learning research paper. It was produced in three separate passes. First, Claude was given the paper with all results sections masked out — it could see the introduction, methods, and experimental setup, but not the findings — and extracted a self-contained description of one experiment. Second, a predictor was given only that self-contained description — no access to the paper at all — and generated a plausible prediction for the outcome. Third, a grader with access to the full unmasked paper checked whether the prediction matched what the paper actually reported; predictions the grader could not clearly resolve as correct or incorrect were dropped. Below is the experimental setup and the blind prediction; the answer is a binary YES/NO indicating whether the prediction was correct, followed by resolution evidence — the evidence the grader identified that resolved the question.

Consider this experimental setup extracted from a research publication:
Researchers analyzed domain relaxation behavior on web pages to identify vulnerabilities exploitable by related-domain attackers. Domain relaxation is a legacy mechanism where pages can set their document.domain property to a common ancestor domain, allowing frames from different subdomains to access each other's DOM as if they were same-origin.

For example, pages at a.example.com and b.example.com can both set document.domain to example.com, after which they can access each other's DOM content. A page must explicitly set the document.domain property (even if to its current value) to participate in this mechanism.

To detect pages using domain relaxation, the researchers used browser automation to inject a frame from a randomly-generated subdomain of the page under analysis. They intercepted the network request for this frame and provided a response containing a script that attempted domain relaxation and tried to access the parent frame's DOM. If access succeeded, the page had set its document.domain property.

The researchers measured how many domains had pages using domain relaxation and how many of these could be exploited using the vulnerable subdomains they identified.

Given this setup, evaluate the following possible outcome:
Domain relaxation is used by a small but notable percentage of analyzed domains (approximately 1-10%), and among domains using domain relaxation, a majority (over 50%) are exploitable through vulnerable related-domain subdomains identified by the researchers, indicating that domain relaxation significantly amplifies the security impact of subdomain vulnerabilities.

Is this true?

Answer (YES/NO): NO